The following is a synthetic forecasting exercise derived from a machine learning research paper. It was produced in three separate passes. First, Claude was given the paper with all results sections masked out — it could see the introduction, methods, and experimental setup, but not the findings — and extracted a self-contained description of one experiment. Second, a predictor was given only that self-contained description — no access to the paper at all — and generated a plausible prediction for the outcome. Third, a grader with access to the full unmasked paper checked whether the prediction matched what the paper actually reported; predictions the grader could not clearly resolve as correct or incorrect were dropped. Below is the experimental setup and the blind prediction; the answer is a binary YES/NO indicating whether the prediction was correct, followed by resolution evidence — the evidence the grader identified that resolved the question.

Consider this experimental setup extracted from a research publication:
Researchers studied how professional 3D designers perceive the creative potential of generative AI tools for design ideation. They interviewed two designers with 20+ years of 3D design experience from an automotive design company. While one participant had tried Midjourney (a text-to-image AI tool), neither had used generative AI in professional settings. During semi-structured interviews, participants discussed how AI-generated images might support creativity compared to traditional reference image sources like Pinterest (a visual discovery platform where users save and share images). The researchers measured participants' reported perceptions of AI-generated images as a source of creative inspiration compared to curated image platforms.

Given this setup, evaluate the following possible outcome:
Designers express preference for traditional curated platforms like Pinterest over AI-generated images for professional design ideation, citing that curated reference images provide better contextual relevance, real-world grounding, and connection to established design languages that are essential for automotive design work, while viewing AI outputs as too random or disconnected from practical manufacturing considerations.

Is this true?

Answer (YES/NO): NO